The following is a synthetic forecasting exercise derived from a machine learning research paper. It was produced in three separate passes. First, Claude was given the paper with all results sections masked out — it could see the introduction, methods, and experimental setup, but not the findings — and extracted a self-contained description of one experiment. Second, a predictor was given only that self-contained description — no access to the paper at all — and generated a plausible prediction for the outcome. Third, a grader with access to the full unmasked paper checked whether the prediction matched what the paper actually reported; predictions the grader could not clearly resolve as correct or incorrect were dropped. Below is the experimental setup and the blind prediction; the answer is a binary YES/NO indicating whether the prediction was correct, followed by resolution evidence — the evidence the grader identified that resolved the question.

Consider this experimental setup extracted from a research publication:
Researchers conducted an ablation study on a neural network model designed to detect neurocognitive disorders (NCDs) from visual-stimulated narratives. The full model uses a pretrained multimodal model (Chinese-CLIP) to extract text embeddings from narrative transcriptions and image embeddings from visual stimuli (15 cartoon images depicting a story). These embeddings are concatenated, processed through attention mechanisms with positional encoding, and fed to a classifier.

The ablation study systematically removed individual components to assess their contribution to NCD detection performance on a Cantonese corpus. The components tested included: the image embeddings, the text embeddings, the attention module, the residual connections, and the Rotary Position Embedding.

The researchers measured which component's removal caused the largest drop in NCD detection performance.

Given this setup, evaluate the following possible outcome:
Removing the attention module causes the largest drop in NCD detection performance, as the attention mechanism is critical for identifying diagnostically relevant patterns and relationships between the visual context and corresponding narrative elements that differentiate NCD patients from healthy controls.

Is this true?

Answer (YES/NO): NO